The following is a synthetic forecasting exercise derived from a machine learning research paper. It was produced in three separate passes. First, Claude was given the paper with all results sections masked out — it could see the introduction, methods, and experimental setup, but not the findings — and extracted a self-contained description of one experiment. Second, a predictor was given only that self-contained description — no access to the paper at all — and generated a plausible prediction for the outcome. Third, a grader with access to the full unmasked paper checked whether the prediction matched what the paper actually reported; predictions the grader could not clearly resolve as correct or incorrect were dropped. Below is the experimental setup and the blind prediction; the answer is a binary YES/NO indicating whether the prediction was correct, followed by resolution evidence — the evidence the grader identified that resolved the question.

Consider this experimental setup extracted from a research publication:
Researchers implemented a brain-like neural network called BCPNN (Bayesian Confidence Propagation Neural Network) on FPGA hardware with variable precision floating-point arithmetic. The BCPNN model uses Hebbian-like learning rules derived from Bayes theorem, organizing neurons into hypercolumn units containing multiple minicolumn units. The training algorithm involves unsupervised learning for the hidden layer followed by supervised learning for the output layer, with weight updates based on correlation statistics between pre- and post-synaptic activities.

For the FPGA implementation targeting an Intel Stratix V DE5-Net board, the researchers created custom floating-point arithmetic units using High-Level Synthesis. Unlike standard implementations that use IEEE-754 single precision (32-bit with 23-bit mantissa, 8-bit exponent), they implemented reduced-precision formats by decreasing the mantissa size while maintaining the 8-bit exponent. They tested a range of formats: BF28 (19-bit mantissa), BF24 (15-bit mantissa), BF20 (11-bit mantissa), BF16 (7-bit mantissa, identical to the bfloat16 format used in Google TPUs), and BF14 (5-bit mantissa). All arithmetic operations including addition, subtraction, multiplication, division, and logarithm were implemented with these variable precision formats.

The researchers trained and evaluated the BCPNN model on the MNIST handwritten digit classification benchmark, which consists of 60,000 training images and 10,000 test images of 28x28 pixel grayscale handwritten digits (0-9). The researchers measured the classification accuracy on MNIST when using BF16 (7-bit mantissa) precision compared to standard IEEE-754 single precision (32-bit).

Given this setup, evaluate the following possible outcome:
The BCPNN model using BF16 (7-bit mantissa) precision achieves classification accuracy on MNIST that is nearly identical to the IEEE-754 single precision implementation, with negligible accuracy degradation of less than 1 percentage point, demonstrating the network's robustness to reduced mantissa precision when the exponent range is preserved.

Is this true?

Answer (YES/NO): NO